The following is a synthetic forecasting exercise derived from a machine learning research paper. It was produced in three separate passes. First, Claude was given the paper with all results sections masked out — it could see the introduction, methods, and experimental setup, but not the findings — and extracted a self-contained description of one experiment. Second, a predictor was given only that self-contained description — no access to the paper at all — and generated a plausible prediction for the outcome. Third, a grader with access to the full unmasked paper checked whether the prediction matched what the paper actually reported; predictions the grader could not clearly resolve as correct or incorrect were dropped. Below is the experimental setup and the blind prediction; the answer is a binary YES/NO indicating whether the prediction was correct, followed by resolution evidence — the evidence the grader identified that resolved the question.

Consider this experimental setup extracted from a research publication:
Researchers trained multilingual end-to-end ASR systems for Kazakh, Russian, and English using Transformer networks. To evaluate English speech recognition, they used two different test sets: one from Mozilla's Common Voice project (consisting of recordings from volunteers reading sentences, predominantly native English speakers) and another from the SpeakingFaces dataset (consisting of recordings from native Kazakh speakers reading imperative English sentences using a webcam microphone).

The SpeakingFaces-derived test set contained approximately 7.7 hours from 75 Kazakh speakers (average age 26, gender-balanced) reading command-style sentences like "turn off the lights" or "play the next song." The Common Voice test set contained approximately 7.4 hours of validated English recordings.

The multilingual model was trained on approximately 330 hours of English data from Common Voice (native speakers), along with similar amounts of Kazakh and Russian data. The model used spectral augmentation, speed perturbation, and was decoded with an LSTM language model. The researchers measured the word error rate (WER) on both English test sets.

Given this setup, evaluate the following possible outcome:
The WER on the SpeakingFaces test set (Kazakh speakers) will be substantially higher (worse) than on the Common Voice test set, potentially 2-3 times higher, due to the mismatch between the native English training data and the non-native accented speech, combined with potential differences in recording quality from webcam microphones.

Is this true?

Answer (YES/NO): YES